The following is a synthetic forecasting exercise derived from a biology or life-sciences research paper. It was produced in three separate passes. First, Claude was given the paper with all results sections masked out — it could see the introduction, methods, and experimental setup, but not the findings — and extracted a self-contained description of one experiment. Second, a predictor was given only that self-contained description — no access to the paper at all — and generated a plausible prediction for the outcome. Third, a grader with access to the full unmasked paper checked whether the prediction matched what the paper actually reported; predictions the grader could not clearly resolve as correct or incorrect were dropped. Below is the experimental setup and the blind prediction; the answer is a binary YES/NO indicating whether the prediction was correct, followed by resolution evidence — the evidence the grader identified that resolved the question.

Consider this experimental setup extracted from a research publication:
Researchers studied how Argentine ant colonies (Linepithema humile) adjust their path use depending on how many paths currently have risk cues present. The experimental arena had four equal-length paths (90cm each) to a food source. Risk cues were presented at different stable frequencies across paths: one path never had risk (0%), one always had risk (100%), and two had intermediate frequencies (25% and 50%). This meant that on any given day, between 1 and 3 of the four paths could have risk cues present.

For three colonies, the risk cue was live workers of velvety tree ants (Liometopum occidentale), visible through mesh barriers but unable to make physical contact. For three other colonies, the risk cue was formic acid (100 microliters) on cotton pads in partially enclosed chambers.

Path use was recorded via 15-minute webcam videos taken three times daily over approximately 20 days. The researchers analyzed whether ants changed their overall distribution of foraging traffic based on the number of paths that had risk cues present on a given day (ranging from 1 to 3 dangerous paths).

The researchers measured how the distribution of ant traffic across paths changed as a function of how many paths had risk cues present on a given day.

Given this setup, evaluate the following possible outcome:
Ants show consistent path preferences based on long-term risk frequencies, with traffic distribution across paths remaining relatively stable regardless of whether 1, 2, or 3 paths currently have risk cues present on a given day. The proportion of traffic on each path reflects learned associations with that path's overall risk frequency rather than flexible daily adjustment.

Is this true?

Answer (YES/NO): YES